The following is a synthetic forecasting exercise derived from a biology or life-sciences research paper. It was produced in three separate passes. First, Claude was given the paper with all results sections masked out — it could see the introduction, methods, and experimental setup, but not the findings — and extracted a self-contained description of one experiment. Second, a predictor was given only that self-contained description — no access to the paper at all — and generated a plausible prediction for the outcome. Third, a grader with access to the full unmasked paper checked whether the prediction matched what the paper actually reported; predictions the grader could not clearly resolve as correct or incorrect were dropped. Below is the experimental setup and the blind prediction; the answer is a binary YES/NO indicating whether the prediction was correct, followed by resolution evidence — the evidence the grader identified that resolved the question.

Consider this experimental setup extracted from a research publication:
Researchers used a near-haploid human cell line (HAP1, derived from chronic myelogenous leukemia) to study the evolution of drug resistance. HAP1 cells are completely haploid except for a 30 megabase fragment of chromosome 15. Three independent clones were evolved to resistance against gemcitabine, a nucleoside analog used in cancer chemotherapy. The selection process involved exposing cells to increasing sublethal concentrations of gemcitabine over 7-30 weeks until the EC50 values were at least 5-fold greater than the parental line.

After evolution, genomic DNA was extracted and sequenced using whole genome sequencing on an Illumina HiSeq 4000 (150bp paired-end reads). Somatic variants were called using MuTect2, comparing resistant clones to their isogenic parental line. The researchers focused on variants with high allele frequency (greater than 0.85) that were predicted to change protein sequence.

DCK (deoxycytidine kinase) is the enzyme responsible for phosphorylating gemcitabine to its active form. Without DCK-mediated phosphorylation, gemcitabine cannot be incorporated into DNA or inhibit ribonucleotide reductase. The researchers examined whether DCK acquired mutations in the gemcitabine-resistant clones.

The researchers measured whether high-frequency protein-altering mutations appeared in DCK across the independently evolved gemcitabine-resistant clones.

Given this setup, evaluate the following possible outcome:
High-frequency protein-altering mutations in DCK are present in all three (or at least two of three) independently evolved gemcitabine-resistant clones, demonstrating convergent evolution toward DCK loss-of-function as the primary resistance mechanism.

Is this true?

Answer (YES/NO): NO